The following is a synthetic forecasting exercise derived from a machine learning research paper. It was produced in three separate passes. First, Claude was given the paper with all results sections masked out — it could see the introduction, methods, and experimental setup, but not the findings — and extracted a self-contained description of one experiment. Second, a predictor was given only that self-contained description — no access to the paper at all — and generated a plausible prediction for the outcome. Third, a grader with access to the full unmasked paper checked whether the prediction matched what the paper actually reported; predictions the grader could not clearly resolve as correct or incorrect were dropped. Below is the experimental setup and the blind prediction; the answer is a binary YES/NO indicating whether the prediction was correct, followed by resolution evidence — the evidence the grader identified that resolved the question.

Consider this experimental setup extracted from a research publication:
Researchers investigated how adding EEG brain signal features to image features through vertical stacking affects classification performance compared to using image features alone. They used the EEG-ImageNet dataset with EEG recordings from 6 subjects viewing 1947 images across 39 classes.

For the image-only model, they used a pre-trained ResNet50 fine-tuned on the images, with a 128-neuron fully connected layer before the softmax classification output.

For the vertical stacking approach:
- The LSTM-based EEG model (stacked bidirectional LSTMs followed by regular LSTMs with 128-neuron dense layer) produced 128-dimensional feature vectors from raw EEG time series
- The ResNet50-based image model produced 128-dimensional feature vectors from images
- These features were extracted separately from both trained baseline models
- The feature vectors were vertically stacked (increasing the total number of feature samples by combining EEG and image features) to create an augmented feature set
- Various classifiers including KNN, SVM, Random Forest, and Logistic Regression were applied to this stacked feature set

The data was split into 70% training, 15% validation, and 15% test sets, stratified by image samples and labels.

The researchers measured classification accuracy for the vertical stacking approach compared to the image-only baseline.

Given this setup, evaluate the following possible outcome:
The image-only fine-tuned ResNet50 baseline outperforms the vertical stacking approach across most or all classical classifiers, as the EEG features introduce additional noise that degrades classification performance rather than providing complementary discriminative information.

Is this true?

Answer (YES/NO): YES